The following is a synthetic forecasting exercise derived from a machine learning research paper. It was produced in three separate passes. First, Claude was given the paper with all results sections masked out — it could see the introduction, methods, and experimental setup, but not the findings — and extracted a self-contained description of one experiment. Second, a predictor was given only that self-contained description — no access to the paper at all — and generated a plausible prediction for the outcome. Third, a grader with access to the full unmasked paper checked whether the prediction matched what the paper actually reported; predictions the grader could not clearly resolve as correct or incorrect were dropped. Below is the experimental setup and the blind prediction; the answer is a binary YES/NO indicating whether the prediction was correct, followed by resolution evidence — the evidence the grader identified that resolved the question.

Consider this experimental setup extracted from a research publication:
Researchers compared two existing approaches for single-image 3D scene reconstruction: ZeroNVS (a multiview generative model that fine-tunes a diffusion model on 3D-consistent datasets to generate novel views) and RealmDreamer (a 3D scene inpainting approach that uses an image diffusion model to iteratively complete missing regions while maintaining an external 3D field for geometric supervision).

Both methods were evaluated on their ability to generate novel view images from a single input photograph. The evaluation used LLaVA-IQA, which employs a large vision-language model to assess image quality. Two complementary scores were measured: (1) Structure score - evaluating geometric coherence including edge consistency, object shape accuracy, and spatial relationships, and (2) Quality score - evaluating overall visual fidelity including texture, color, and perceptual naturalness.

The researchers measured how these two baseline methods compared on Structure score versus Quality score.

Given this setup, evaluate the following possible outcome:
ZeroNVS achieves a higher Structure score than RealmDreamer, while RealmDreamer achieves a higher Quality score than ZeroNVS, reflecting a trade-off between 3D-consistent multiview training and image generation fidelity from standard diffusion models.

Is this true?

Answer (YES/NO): YES